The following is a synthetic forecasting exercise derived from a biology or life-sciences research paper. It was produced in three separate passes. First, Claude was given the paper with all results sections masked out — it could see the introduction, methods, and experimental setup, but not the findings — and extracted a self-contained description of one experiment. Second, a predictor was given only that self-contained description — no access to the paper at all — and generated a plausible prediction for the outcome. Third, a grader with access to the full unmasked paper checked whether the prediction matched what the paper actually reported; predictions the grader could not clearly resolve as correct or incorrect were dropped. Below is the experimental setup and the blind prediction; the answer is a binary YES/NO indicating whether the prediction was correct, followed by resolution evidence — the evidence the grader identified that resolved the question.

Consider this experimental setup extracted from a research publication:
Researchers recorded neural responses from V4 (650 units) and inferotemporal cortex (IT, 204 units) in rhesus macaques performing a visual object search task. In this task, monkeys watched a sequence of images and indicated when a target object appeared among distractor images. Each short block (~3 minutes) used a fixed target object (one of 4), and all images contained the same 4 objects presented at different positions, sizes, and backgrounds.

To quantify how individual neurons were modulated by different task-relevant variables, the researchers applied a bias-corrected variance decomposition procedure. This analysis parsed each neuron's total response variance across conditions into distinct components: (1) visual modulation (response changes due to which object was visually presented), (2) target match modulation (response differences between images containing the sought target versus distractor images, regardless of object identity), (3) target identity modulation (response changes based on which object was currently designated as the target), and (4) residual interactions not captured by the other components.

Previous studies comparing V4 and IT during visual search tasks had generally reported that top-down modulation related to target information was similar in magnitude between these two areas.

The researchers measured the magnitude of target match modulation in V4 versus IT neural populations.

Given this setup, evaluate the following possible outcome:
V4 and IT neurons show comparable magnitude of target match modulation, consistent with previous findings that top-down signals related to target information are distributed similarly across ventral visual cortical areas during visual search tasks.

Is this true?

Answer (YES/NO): NO